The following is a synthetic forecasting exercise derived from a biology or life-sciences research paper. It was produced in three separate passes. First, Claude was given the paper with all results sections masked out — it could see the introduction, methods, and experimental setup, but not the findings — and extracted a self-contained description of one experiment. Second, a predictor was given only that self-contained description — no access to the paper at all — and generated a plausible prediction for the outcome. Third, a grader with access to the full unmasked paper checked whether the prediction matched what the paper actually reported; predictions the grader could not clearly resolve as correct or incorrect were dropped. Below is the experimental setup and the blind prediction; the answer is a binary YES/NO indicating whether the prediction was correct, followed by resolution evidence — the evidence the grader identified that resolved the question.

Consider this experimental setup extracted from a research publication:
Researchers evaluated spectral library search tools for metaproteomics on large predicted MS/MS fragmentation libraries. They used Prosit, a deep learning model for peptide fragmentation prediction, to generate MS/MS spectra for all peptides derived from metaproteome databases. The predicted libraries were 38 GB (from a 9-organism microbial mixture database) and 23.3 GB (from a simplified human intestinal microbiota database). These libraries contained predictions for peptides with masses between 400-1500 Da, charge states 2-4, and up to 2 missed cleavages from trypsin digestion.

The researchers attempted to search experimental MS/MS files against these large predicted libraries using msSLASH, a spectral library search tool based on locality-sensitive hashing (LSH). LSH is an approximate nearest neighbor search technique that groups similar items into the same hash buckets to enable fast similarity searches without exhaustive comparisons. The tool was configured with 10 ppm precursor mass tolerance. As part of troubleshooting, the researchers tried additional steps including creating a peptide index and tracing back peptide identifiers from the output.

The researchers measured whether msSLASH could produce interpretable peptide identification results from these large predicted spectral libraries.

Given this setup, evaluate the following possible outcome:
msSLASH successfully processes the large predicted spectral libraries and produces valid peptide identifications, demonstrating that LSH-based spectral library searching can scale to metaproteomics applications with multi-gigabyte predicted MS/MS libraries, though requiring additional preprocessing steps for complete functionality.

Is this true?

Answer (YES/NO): NO